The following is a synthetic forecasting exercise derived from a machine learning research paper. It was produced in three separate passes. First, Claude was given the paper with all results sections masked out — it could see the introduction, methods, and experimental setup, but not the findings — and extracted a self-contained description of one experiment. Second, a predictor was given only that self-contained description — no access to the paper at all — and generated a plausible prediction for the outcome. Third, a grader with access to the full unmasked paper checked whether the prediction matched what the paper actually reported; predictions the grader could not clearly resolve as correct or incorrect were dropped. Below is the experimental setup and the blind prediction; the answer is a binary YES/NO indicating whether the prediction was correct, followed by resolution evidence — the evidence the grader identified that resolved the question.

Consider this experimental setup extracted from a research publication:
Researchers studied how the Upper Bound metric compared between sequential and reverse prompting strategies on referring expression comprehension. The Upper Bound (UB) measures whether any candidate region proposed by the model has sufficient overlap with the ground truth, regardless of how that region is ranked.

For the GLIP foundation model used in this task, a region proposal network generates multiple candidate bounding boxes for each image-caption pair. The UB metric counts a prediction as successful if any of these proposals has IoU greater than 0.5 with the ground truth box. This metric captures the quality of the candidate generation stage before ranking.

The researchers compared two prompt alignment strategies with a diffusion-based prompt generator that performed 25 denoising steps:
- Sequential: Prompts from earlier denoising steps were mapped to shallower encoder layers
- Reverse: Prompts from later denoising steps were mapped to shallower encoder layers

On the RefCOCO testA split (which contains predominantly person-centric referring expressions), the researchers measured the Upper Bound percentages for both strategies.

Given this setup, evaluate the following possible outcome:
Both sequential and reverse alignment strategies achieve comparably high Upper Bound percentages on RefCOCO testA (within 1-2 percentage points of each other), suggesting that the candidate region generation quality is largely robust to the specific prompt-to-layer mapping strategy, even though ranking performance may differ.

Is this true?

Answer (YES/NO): NO